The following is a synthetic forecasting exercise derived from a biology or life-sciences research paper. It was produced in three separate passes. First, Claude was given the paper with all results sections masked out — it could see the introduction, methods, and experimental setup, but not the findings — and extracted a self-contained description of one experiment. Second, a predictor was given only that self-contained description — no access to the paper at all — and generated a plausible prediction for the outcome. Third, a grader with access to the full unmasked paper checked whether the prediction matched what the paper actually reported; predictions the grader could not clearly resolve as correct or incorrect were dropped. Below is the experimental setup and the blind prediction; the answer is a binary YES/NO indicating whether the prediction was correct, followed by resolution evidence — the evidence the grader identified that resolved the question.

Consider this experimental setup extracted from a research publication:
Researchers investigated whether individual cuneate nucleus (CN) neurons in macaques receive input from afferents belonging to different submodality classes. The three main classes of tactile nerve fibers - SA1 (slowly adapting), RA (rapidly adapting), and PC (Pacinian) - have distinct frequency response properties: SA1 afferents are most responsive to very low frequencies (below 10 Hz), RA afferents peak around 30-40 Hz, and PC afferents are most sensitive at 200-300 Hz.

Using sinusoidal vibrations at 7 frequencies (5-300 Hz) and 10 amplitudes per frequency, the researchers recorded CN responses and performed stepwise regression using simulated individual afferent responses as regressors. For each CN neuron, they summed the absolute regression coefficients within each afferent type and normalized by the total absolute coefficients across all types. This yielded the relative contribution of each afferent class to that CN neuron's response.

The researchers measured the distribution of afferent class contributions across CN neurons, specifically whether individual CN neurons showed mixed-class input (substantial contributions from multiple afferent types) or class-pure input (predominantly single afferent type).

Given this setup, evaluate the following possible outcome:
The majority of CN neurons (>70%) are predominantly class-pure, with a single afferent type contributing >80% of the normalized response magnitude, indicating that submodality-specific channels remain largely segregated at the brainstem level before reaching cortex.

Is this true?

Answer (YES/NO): NO